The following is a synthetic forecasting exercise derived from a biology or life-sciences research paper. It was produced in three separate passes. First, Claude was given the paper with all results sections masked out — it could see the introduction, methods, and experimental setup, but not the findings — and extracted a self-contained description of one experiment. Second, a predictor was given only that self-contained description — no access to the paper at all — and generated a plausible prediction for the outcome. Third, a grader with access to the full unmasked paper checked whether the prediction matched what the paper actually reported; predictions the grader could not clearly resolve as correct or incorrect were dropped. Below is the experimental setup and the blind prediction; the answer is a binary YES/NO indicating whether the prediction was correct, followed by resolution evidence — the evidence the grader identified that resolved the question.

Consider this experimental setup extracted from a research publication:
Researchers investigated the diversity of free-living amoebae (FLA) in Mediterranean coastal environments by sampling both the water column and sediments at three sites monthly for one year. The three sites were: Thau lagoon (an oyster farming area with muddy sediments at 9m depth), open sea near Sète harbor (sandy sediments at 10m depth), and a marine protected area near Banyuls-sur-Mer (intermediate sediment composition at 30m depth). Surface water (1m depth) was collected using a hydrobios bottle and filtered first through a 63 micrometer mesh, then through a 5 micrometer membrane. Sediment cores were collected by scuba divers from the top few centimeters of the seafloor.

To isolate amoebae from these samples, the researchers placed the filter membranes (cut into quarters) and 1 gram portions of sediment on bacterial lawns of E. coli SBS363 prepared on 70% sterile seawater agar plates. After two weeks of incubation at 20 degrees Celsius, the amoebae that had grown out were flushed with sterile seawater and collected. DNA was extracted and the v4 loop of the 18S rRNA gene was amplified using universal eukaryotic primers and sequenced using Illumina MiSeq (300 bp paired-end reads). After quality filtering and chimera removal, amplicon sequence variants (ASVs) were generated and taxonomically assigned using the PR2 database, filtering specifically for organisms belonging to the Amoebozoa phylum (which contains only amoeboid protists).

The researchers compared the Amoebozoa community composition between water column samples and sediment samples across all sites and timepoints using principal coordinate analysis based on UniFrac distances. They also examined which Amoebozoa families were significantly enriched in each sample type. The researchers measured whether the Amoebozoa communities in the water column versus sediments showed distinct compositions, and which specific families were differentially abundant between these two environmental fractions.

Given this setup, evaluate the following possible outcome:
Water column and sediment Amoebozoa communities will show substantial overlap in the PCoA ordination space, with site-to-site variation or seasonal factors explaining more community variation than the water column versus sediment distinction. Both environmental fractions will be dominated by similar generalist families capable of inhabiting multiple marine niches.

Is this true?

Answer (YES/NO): NO